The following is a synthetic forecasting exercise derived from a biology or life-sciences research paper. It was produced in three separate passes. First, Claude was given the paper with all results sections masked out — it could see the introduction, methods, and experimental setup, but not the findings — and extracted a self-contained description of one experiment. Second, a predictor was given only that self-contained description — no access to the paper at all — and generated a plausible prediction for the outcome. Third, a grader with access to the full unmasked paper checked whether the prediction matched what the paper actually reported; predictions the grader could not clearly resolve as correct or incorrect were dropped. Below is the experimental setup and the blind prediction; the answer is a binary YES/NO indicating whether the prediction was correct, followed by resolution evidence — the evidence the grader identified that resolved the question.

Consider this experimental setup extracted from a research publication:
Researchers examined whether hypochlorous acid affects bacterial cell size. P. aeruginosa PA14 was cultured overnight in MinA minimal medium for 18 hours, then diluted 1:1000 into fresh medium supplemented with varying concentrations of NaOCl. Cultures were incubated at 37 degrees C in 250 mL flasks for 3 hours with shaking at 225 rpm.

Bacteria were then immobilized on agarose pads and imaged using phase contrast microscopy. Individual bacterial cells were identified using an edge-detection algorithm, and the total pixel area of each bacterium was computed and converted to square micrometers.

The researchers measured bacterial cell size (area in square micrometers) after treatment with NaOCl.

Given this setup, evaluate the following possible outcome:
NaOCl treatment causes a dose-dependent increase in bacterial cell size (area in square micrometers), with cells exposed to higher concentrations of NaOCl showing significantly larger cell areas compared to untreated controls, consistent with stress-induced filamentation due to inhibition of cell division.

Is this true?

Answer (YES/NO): NO